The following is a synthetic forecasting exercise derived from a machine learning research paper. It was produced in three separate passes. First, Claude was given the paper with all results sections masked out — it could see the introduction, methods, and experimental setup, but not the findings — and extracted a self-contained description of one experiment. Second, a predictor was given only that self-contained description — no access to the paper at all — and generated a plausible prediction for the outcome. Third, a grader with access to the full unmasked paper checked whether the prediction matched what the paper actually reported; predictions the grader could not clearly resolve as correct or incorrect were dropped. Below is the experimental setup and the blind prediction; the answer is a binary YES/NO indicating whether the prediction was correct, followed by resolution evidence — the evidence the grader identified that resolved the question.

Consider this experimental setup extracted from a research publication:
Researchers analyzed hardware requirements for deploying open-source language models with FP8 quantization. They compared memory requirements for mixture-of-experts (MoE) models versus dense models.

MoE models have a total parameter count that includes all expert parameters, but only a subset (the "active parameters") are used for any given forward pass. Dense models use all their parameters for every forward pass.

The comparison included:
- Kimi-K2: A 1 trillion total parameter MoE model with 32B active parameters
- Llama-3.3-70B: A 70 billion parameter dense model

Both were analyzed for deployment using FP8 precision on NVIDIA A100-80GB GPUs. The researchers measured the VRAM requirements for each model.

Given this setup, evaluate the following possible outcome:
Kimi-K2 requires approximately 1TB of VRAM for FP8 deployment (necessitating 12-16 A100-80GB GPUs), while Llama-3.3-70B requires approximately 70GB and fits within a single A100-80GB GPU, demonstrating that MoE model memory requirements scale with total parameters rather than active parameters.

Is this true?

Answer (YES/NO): YES